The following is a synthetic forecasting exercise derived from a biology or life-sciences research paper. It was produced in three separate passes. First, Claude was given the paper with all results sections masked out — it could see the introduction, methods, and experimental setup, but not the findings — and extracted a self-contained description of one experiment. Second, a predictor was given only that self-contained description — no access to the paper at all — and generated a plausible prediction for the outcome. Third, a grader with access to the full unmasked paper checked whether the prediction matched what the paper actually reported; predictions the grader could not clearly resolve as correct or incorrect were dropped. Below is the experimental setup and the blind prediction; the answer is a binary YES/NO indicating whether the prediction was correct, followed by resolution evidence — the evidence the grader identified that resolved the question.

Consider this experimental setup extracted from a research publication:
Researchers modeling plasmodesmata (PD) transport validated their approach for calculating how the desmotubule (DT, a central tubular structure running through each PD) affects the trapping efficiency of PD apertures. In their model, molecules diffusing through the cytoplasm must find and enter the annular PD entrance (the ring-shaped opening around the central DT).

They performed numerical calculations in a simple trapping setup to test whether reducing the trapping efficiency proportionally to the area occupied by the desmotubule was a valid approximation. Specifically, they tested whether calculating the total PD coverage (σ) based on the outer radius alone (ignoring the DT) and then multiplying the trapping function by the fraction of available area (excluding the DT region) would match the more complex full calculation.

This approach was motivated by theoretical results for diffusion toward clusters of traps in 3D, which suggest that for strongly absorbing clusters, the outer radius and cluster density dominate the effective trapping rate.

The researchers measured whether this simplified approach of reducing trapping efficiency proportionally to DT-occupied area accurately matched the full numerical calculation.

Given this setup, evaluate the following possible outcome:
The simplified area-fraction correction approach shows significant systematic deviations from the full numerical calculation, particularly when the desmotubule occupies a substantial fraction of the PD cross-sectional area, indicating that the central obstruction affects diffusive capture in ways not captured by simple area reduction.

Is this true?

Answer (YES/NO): NO